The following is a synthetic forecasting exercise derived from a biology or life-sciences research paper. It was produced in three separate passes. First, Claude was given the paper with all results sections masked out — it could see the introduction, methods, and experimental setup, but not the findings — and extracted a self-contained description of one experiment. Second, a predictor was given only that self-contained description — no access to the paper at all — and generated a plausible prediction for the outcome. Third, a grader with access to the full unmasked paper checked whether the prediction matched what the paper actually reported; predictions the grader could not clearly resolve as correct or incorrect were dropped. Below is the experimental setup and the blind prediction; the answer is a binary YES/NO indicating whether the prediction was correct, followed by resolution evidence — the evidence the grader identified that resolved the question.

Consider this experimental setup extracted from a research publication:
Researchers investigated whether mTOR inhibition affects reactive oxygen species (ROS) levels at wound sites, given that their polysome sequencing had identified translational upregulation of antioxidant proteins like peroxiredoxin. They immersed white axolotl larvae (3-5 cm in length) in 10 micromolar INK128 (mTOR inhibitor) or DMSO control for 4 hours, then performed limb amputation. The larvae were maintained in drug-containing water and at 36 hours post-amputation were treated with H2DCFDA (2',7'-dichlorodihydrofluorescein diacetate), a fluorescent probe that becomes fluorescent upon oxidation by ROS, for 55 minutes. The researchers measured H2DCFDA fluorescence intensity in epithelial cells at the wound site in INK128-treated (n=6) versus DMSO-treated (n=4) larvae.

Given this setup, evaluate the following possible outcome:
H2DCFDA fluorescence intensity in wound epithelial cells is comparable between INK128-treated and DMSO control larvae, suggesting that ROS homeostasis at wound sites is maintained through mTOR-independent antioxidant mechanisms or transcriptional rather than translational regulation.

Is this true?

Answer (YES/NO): NO